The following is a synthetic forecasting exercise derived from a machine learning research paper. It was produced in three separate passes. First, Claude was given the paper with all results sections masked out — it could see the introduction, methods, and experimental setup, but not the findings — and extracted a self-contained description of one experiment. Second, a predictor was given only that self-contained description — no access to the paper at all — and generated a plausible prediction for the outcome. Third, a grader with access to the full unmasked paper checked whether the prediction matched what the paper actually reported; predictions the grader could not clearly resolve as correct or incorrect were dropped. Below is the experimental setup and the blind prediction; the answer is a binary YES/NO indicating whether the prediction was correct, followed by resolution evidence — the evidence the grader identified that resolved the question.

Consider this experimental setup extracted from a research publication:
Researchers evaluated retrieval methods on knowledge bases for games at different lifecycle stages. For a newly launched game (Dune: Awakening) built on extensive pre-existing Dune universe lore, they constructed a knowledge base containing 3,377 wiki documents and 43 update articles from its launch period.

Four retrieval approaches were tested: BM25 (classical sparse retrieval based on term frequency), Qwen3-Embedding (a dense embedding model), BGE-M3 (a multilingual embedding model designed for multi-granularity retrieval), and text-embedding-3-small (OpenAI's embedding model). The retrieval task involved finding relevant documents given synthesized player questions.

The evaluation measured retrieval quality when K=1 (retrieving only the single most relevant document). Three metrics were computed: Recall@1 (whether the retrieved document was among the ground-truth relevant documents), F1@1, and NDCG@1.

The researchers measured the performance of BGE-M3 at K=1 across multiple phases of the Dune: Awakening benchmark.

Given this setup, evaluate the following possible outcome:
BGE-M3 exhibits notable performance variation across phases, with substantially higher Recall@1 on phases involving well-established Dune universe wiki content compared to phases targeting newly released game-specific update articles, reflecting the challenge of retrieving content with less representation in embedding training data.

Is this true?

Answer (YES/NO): NO